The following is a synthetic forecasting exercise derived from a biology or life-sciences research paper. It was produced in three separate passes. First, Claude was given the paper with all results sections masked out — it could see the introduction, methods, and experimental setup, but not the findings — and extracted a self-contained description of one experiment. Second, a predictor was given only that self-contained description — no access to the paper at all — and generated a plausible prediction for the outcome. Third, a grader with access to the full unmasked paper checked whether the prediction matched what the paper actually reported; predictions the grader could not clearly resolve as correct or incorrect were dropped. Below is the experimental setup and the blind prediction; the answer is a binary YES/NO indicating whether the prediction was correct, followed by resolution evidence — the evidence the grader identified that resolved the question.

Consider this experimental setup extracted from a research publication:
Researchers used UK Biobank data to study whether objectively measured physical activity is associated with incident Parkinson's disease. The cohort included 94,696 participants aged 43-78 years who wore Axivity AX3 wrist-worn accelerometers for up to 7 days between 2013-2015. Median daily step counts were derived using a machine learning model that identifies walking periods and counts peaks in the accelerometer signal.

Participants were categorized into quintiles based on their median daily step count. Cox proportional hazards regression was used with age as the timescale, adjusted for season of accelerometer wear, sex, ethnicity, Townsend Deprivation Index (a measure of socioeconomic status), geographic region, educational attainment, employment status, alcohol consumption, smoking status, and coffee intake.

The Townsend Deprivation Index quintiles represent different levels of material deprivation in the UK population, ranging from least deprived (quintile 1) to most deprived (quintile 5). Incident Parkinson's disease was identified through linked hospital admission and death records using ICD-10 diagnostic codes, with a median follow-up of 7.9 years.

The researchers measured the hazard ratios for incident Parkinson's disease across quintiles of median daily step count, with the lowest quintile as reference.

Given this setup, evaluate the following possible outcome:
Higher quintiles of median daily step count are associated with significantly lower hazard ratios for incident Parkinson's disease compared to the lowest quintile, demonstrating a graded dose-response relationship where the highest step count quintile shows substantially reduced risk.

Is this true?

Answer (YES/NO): YES